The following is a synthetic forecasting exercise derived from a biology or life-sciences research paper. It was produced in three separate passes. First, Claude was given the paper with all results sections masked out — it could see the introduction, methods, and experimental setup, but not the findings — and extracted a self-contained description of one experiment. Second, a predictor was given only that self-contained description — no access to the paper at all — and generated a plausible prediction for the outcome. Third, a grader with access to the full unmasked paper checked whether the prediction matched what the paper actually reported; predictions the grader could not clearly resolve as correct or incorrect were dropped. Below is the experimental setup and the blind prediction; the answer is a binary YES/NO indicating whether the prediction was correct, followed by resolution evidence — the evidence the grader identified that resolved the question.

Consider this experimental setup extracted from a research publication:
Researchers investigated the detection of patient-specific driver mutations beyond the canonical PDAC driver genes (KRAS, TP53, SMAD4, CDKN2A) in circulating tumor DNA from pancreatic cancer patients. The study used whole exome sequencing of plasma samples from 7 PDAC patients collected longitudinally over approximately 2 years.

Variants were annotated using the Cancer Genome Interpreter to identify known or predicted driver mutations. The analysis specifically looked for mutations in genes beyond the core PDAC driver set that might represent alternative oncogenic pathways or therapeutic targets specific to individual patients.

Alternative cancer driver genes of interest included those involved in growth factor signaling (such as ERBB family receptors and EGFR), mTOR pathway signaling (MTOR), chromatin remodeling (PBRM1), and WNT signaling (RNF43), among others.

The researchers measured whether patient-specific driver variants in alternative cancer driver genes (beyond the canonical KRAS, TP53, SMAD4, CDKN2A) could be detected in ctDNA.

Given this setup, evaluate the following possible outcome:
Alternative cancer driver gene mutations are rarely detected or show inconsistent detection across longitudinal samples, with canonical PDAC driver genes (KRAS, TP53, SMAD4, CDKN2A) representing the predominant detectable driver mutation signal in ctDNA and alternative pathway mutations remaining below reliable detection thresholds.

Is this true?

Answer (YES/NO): NO